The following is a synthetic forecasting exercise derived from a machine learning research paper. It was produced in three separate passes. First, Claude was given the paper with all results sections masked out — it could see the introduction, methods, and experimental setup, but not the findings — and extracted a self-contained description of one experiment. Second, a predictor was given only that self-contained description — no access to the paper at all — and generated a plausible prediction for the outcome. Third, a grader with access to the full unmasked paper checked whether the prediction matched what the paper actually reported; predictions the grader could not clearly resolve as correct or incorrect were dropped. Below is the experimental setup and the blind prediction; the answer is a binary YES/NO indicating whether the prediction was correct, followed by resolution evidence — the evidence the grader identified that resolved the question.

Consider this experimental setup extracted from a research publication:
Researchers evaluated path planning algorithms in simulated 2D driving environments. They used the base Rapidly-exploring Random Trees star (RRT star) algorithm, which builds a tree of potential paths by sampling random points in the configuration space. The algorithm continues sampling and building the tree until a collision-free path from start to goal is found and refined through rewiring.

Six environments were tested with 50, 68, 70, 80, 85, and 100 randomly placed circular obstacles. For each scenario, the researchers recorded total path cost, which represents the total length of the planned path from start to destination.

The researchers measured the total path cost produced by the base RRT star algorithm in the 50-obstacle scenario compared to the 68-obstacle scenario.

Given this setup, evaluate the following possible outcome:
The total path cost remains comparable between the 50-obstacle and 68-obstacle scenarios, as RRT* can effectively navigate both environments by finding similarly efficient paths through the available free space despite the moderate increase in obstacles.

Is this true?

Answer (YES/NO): NO